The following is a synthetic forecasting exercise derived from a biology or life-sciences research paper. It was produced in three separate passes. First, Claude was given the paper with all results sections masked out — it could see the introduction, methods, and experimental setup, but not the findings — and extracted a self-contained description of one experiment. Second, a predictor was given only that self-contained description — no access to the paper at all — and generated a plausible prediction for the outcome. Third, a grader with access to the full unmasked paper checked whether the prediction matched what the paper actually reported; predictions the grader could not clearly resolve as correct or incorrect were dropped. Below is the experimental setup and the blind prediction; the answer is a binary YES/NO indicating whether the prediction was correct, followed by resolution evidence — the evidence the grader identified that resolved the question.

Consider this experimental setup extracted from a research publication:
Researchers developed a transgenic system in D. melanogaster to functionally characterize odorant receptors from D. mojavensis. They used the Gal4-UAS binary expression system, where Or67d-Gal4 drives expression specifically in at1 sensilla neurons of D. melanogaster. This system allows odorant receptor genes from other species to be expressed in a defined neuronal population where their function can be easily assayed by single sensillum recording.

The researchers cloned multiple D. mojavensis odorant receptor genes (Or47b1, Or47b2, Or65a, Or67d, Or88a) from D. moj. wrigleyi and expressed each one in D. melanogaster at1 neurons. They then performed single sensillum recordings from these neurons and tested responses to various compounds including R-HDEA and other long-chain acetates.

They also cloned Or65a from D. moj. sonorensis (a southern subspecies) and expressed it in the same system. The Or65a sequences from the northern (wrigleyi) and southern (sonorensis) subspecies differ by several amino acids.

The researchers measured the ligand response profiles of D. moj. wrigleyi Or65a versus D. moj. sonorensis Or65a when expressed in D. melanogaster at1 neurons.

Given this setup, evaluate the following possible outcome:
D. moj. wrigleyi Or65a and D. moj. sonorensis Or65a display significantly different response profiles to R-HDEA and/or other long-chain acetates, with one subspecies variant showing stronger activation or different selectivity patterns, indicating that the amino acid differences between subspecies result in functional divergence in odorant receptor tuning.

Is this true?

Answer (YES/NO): NO